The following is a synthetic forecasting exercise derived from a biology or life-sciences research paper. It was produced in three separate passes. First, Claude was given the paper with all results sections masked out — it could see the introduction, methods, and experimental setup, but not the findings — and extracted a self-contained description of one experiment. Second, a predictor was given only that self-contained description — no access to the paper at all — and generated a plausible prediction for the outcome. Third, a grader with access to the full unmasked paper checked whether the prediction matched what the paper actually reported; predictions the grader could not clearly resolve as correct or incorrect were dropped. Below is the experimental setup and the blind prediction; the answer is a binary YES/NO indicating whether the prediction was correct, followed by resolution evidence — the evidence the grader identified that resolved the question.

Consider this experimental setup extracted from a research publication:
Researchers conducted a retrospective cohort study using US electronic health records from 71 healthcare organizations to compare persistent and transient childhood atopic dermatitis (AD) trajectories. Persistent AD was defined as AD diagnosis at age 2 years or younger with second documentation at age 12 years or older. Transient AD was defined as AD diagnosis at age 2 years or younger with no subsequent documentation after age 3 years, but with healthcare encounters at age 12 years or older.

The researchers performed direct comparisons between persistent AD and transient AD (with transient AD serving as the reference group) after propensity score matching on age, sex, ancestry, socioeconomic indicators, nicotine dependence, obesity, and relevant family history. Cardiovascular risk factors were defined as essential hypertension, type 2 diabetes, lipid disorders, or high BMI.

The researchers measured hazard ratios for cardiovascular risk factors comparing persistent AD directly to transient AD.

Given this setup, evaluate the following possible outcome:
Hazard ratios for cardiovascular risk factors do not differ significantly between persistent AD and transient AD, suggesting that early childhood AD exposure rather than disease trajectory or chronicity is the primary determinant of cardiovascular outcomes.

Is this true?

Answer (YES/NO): NO